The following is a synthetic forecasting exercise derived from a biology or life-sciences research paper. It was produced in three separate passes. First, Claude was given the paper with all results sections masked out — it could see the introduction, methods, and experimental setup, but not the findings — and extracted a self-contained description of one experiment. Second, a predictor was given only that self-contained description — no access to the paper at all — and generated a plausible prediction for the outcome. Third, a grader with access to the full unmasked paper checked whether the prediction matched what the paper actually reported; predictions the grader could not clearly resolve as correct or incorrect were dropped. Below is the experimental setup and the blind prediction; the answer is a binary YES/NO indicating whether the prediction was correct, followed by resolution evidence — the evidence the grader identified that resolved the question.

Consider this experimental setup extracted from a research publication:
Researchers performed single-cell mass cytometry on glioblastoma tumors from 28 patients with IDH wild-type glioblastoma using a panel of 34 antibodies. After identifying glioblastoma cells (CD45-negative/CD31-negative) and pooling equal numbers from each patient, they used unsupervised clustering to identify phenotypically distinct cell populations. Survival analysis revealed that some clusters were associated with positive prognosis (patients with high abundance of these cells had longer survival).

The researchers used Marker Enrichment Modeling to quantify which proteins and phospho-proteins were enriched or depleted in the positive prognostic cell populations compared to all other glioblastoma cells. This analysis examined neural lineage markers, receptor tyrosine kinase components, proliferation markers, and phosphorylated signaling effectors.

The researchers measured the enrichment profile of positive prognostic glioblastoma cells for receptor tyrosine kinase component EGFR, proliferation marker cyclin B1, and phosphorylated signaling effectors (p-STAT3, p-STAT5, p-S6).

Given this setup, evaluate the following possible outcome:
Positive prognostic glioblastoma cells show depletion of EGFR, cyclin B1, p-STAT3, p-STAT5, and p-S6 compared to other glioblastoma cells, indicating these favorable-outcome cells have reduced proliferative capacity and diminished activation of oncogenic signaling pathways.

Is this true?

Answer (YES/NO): NO